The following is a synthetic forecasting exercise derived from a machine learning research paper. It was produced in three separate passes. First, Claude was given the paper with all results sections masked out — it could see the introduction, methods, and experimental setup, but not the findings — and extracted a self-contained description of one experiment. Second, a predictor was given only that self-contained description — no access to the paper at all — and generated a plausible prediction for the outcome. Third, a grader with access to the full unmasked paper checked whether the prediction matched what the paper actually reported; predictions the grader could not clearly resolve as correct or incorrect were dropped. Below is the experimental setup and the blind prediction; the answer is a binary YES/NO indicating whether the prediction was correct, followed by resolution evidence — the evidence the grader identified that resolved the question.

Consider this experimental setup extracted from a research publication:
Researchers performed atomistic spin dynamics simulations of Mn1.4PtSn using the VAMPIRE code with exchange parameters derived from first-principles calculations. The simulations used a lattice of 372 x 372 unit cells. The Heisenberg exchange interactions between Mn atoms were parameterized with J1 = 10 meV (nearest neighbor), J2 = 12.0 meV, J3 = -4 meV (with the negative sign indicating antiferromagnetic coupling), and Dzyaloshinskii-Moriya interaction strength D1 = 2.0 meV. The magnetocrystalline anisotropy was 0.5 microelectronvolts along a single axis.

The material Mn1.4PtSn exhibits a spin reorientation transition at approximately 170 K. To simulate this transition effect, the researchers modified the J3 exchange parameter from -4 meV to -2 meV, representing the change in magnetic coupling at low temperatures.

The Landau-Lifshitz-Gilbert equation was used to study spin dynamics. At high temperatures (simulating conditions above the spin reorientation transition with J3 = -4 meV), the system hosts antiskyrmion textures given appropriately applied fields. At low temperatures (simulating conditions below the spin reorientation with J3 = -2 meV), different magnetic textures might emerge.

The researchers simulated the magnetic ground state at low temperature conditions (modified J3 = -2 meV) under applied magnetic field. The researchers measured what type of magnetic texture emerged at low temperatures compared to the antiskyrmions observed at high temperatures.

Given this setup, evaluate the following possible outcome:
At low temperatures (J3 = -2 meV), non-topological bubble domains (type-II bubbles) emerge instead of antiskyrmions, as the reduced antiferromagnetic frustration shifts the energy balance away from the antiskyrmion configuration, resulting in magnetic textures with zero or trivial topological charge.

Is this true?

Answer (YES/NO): NO